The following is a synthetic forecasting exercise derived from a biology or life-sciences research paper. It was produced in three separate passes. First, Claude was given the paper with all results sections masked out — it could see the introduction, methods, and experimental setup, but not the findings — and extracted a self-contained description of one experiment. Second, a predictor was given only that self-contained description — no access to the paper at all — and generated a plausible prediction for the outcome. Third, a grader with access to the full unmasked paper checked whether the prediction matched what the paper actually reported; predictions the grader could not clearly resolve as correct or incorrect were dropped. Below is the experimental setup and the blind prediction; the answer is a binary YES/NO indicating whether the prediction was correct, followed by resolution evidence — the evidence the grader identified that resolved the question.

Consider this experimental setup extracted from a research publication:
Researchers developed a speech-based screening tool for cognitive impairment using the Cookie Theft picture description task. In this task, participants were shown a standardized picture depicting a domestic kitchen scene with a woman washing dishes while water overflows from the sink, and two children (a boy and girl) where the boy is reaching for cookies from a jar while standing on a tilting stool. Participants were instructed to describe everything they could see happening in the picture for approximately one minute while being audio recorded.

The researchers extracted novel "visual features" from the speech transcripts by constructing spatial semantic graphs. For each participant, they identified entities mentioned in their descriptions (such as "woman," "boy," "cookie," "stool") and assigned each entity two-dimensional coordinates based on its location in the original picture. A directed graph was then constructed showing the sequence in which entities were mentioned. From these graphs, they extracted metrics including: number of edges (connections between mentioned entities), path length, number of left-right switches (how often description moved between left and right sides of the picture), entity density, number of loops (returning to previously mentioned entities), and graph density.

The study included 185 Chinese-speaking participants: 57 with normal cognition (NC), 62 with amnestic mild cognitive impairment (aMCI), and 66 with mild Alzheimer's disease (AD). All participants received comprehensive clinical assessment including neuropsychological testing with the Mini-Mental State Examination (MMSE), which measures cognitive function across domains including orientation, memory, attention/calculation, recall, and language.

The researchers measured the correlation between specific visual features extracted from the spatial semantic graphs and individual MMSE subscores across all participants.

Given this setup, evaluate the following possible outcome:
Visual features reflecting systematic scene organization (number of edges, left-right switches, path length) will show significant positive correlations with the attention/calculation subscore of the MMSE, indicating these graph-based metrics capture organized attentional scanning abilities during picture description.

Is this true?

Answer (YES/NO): NO